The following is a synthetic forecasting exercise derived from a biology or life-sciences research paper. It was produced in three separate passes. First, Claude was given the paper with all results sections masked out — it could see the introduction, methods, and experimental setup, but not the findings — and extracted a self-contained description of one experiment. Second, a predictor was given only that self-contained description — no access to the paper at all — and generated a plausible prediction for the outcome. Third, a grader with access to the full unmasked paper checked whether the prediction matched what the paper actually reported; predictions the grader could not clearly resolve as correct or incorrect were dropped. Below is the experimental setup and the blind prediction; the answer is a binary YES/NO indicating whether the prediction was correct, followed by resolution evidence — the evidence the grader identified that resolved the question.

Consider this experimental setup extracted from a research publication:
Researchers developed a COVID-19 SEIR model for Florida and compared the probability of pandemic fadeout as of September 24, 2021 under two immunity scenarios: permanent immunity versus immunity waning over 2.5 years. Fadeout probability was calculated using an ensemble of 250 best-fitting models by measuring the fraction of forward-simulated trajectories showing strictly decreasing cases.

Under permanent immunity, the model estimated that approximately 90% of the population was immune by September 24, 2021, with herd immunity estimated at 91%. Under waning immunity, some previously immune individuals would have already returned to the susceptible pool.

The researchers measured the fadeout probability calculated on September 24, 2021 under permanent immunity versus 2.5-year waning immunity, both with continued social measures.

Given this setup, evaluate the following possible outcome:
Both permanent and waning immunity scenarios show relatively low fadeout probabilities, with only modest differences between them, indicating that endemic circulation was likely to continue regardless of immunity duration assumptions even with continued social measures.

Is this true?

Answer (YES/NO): NO